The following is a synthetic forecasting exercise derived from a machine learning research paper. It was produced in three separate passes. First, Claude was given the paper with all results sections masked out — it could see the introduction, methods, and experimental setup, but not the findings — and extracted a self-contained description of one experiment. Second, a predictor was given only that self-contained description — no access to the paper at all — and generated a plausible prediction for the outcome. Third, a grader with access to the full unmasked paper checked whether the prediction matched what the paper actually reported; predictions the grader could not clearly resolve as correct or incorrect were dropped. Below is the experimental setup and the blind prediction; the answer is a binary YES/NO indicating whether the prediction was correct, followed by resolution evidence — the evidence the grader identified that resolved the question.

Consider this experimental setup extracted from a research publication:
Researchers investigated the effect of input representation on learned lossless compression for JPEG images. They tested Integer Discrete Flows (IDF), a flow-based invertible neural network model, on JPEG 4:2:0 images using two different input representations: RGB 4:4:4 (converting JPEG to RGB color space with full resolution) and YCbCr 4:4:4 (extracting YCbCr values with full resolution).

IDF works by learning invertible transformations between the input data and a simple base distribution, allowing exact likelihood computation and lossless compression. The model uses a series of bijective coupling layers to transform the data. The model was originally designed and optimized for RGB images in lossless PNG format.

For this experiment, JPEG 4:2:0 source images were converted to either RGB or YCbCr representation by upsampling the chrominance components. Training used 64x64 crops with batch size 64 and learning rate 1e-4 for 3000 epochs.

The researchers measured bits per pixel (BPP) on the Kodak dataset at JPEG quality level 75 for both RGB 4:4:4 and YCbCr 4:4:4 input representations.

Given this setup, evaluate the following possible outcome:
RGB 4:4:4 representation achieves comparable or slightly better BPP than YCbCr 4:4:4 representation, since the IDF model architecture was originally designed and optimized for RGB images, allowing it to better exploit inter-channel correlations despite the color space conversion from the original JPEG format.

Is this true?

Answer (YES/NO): NO